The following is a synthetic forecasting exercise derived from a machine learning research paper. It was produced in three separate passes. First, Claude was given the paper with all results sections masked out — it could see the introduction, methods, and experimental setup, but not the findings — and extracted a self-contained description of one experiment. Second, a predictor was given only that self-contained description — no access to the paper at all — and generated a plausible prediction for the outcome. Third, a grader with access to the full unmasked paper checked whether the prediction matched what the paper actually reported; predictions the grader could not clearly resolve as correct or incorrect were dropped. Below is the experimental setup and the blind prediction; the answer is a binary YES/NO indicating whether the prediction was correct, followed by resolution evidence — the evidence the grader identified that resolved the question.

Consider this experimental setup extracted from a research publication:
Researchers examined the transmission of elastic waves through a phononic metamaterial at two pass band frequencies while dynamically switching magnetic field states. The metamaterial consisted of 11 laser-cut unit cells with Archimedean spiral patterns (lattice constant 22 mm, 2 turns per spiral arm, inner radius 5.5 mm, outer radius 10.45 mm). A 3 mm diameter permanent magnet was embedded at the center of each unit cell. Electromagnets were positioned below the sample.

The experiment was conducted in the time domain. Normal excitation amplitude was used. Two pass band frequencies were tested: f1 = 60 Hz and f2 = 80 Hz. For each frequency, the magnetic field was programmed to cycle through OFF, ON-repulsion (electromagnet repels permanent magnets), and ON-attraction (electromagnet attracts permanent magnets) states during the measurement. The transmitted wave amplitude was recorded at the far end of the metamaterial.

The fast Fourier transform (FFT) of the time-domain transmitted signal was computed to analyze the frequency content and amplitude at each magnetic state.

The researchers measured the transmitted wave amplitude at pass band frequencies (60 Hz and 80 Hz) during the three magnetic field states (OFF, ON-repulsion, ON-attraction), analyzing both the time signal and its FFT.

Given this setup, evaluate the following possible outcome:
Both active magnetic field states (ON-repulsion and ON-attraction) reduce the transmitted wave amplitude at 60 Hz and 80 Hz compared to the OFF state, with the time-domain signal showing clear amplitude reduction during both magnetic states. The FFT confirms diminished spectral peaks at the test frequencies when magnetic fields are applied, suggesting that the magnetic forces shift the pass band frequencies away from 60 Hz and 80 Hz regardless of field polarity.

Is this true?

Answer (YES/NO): NO